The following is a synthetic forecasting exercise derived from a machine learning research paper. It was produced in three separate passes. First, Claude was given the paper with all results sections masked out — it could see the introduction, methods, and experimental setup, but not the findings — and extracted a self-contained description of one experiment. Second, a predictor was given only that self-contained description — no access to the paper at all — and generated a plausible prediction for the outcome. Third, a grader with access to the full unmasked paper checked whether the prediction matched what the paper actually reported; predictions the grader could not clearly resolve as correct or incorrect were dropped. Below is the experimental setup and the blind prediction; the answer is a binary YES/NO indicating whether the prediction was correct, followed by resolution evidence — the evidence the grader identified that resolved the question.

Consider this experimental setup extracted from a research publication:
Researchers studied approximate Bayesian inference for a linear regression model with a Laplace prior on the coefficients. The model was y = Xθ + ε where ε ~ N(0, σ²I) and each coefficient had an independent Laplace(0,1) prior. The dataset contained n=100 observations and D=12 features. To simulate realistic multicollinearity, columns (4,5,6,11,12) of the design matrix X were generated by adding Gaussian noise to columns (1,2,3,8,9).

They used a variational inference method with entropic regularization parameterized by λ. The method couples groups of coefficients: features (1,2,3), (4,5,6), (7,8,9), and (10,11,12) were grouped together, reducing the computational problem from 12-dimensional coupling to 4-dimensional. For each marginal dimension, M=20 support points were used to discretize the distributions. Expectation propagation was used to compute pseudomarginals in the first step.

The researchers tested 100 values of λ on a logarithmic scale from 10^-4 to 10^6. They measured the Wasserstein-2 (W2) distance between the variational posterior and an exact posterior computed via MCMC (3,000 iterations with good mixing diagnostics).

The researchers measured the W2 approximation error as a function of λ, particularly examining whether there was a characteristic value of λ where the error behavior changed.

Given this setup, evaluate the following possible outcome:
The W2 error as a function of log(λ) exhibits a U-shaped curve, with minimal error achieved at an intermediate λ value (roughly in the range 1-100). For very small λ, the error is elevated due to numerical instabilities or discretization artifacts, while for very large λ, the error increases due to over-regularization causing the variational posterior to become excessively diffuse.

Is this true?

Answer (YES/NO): NO